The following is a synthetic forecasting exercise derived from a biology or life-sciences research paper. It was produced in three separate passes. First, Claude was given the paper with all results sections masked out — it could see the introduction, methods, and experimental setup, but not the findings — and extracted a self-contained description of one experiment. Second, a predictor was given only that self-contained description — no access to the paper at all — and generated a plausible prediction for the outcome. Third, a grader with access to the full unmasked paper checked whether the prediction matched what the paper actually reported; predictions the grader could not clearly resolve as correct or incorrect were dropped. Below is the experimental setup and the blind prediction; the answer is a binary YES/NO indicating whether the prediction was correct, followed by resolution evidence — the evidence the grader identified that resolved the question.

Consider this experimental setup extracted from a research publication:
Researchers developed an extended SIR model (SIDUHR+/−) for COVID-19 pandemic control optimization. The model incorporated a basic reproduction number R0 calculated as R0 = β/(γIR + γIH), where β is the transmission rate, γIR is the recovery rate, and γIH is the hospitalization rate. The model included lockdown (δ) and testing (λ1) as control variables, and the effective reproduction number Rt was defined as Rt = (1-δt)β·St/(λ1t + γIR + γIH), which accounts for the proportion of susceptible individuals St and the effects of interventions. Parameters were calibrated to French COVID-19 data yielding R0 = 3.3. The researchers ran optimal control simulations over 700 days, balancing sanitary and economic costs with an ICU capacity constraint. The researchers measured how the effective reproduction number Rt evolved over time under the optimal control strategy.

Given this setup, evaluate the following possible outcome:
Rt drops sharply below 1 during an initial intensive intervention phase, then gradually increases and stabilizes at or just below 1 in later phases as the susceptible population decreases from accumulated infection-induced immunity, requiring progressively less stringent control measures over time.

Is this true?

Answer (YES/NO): NO